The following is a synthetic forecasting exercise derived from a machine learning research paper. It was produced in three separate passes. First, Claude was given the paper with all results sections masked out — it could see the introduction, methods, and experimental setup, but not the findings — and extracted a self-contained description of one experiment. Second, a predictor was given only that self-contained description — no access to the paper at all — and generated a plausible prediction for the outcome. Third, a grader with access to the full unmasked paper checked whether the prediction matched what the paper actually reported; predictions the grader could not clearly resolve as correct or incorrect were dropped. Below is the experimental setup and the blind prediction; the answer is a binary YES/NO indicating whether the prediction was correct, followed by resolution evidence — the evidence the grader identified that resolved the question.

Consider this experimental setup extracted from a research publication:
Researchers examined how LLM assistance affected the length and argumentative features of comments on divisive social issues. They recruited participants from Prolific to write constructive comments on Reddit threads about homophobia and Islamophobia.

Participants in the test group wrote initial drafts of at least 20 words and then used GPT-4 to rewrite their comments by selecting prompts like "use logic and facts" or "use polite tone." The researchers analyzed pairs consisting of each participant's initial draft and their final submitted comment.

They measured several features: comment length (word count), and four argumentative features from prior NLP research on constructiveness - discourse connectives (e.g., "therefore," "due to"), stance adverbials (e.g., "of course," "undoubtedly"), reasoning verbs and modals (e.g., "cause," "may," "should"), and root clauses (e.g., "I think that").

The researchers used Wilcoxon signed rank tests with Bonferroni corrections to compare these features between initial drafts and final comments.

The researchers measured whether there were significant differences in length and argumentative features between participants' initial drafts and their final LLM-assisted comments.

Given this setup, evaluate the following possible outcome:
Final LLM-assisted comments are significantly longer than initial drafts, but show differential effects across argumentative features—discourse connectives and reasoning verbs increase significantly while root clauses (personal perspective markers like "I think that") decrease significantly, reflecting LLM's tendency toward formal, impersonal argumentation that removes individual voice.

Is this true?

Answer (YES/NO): NO